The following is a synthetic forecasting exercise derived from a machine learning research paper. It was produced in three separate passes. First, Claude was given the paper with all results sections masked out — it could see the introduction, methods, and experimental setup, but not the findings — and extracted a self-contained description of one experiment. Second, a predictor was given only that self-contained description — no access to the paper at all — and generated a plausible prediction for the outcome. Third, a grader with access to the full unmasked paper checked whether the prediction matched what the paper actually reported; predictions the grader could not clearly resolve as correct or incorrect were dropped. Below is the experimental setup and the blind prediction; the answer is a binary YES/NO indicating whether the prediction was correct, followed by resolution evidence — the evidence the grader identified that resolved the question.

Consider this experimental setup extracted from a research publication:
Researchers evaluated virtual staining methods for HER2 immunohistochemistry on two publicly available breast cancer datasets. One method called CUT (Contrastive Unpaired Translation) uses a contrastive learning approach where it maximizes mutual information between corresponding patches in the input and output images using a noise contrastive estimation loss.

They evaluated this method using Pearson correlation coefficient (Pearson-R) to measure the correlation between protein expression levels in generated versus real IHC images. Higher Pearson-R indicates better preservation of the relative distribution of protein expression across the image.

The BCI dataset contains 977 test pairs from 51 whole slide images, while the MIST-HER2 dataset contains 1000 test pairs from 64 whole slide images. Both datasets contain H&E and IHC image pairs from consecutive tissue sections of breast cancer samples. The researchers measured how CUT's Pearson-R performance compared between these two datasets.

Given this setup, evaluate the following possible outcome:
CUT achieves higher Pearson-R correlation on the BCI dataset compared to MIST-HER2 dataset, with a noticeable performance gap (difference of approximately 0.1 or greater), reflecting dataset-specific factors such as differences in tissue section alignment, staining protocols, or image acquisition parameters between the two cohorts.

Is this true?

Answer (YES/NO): NO